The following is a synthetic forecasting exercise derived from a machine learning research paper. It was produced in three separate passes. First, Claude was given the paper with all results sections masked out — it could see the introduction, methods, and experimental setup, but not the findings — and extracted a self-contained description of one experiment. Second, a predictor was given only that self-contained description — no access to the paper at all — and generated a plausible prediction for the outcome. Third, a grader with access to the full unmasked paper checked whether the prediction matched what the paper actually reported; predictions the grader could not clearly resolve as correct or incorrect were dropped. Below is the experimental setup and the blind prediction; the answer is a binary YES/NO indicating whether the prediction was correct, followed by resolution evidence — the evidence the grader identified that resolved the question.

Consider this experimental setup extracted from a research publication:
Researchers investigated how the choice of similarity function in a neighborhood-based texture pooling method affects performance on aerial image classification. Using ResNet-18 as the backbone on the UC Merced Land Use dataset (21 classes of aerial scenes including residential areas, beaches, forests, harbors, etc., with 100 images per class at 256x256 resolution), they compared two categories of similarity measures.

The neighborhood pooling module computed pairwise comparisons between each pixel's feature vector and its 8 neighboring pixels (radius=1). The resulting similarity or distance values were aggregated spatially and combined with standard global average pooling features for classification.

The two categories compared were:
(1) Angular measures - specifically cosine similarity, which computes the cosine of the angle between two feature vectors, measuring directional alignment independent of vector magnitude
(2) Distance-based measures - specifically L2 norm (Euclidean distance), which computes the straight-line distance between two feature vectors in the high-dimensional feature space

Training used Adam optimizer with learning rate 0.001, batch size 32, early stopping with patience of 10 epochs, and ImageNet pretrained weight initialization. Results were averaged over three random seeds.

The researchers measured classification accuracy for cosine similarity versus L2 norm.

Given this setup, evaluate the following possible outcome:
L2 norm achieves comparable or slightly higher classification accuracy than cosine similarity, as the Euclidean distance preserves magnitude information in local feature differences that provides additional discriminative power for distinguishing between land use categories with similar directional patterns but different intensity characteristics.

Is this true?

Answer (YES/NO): NO